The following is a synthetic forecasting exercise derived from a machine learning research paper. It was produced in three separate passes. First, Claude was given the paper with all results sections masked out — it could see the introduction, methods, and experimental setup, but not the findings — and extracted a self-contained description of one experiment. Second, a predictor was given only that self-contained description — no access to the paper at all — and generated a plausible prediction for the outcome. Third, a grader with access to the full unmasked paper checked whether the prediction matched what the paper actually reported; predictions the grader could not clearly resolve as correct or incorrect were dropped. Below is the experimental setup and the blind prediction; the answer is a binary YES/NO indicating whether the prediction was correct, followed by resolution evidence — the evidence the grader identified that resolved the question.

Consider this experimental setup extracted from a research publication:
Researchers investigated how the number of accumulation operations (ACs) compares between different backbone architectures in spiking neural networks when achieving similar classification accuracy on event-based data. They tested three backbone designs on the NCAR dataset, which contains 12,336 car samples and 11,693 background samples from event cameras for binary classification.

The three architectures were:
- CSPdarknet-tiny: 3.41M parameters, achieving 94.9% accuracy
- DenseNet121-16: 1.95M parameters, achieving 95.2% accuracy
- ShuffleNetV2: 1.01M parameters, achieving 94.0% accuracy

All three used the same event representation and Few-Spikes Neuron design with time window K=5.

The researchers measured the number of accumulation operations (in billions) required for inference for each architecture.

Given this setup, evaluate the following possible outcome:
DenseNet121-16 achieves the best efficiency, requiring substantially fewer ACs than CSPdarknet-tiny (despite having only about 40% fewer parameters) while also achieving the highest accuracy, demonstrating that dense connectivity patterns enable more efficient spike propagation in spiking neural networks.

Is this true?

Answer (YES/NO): NO